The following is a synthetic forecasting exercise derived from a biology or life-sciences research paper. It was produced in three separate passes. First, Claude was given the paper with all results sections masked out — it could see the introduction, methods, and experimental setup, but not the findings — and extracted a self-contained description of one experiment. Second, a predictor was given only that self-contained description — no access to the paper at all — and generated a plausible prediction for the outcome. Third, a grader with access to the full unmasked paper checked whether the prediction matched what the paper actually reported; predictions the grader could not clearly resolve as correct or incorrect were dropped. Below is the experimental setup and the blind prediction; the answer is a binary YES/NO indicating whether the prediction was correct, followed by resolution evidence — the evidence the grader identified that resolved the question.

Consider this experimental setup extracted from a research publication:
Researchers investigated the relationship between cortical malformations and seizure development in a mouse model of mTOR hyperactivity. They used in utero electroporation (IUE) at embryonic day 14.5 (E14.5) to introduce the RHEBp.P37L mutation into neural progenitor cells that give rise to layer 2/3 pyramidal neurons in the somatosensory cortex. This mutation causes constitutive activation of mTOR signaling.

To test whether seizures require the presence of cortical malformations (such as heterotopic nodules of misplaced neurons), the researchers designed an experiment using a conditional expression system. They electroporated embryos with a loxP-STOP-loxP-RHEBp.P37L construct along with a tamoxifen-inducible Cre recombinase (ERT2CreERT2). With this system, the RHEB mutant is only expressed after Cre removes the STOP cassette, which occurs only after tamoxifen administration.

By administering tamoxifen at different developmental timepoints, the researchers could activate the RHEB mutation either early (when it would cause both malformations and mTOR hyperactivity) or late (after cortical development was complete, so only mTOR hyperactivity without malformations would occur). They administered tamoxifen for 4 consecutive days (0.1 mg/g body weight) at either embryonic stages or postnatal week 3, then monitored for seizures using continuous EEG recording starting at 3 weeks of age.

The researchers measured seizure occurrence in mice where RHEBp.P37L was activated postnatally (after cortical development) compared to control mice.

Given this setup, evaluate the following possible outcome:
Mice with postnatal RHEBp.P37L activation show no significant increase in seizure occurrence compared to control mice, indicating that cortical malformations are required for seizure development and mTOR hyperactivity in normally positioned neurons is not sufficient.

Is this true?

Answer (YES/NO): NO